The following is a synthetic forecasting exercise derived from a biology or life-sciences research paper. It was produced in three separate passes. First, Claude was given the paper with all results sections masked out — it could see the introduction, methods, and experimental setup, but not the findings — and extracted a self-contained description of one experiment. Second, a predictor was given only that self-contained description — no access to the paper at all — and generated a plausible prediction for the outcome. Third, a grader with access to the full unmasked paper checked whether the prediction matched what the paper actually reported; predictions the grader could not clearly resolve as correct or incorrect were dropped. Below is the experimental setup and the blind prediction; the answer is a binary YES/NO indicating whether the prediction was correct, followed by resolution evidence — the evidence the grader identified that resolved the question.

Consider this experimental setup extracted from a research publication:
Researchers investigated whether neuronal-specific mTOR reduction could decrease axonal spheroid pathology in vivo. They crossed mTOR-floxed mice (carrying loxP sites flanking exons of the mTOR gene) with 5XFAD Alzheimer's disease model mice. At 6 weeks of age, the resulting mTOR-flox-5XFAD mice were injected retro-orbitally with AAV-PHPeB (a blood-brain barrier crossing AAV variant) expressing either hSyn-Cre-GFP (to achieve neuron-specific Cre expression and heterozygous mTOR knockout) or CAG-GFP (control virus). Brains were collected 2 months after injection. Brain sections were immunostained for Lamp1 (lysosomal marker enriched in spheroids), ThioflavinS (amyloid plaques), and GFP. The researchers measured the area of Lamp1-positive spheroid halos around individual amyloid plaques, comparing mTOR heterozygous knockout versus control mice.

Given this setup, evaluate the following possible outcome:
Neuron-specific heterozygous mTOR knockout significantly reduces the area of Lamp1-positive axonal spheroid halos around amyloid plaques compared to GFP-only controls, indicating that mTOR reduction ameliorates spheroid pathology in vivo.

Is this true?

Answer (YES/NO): YES